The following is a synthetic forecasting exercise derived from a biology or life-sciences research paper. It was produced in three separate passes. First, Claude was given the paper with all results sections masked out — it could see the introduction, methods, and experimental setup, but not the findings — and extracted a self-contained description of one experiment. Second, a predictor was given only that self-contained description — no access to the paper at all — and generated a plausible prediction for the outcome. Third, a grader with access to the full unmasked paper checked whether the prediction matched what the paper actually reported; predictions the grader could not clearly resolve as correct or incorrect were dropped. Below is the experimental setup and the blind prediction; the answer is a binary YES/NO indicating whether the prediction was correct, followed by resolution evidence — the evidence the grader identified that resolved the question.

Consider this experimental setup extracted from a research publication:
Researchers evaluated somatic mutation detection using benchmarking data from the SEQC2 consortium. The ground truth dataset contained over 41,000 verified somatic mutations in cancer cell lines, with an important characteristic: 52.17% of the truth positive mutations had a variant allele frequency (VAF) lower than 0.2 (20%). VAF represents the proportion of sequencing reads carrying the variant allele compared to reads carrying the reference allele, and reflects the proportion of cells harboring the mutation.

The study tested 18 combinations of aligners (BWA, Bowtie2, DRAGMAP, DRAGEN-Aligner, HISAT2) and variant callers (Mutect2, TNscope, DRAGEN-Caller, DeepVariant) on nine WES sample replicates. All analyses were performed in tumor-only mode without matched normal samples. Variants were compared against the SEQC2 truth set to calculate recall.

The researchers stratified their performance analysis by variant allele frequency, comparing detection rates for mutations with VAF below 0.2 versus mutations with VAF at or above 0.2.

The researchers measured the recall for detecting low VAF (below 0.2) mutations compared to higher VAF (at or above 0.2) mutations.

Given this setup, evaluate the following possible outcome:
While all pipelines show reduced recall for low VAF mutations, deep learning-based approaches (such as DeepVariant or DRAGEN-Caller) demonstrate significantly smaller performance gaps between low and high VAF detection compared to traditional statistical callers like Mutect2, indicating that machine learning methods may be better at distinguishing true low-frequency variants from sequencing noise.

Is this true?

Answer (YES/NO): NO